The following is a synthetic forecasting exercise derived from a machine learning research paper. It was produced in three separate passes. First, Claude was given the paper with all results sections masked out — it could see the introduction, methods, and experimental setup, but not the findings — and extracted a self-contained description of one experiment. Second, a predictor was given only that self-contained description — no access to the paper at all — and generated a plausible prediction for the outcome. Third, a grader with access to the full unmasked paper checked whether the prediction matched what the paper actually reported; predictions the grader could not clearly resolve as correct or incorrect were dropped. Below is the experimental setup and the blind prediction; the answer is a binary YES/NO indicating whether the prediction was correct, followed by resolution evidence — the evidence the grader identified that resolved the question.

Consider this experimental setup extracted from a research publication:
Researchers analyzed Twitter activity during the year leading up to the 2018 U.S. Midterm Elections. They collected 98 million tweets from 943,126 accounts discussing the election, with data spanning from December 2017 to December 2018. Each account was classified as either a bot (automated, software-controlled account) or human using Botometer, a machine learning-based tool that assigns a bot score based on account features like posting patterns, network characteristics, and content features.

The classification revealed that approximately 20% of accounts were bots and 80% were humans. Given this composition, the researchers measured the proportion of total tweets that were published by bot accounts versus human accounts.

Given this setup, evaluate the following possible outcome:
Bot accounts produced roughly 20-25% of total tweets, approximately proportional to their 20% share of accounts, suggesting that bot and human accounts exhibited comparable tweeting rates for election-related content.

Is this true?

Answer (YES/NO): NO